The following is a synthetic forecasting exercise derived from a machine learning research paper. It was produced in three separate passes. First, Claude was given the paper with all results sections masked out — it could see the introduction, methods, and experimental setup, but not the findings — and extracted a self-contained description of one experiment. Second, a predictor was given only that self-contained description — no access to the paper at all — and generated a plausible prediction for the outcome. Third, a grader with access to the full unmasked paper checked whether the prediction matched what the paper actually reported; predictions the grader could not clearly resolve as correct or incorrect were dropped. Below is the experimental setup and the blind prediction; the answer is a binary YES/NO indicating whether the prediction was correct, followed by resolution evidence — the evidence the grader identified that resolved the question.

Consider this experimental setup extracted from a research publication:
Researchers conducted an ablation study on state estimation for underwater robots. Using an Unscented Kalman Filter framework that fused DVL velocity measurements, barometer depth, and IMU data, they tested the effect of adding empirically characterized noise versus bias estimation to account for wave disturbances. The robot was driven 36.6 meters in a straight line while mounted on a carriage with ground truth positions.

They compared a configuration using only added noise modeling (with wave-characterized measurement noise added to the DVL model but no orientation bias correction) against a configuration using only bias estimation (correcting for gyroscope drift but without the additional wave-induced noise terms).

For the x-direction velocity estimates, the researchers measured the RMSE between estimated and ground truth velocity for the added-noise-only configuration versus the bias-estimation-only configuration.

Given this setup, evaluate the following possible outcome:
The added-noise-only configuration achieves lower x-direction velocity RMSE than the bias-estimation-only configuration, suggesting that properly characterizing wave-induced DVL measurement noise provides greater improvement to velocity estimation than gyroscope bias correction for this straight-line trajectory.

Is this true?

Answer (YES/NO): YES